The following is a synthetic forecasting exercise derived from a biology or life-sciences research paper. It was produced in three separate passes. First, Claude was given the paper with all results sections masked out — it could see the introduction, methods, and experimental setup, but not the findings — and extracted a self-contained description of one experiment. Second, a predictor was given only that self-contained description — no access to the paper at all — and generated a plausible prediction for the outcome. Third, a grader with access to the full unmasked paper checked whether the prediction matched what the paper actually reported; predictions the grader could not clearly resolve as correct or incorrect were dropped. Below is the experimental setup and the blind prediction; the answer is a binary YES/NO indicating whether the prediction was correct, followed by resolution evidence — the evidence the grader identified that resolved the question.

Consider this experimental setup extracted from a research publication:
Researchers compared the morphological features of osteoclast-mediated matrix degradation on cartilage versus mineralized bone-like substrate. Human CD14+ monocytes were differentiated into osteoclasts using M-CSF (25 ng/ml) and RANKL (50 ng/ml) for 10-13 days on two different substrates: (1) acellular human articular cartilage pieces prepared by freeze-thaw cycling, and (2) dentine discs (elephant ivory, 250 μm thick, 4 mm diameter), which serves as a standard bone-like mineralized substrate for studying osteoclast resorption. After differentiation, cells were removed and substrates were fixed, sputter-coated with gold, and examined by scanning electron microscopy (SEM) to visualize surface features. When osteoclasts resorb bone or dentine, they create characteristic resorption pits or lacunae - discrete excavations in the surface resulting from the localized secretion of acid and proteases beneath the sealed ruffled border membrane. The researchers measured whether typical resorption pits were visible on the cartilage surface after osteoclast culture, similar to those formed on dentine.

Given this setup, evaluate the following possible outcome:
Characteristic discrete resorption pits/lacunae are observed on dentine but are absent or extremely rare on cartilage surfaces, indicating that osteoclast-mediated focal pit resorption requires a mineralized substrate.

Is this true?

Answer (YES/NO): YES